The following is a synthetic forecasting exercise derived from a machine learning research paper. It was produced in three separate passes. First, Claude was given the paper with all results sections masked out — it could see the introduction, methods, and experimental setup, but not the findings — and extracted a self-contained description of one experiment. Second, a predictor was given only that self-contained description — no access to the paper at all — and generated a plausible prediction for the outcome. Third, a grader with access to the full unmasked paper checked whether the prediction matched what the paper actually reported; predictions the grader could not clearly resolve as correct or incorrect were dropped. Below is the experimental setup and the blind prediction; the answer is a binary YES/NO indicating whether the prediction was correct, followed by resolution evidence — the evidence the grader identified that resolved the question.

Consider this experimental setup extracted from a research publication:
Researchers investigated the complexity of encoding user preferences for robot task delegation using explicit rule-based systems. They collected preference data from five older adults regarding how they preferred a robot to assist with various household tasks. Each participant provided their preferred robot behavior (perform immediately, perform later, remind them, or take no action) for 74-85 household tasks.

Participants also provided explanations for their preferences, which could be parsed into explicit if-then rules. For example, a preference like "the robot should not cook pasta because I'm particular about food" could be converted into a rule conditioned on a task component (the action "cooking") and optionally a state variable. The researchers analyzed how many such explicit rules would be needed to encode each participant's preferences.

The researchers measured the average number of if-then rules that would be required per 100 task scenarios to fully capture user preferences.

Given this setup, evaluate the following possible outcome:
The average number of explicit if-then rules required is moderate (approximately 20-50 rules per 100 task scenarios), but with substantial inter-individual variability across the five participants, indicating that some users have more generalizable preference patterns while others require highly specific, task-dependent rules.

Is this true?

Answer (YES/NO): NO